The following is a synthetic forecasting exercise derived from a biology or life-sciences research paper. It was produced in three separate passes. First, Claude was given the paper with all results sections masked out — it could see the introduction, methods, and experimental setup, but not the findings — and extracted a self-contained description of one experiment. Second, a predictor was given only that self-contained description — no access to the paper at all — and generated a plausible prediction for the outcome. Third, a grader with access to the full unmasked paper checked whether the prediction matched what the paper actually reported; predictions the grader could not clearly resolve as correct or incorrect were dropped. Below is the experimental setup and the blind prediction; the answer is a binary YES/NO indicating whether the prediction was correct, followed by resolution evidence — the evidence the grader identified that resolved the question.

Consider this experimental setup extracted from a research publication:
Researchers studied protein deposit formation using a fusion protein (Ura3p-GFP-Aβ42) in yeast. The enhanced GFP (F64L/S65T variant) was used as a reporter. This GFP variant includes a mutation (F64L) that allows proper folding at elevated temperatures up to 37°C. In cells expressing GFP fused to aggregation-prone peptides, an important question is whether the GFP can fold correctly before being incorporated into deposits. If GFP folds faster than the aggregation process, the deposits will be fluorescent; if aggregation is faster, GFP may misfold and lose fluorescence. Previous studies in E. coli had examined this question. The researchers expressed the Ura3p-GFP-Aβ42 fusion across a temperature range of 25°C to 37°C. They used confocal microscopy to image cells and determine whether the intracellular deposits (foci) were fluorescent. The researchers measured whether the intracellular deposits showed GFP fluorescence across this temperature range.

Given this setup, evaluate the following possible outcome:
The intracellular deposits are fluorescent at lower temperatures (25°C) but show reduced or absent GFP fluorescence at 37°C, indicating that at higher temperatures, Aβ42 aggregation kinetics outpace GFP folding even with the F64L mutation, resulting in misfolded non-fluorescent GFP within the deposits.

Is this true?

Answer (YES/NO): NO